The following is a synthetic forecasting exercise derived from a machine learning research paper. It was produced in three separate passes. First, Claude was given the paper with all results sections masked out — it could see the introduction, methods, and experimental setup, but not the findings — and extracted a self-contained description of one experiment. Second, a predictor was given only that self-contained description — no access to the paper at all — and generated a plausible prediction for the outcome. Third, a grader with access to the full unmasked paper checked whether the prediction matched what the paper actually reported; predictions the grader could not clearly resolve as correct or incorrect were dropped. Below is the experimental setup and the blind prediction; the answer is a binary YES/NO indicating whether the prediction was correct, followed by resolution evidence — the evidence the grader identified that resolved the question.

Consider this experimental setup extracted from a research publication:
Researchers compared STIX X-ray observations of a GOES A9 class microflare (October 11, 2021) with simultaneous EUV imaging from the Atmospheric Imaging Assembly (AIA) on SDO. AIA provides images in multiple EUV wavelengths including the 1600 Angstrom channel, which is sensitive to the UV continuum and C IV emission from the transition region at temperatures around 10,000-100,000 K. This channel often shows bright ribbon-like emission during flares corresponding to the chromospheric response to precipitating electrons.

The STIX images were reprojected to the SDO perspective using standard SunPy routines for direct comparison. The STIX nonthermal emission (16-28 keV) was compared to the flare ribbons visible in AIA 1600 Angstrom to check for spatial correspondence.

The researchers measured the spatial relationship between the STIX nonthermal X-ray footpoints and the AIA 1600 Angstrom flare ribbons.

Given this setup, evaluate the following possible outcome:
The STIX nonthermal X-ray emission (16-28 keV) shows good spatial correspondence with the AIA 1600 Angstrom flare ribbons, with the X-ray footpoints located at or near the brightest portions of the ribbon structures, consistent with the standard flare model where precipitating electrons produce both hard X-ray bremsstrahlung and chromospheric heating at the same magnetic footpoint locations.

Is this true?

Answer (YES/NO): YES